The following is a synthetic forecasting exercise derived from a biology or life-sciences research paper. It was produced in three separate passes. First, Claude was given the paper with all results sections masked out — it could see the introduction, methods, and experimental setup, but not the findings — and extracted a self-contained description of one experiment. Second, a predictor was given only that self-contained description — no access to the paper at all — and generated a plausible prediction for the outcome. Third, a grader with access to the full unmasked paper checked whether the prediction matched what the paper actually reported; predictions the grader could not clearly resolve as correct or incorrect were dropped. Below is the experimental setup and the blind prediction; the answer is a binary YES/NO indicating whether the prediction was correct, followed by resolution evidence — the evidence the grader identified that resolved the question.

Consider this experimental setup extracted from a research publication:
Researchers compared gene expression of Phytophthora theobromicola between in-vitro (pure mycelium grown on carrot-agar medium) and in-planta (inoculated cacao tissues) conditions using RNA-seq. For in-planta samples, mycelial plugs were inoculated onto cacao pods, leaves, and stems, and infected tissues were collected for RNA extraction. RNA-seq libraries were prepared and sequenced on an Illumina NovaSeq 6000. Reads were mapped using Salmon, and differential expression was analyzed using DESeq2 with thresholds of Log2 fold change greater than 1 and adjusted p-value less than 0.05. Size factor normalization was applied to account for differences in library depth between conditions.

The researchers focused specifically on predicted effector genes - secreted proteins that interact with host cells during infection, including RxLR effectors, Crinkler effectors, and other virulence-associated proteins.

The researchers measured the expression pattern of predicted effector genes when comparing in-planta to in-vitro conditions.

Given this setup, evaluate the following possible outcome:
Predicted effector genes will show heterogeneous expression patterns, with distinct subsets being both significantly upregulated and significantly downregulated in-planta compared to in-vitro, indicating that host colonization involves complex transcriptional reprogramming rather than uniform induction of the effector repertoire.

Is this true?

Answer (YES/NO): NO